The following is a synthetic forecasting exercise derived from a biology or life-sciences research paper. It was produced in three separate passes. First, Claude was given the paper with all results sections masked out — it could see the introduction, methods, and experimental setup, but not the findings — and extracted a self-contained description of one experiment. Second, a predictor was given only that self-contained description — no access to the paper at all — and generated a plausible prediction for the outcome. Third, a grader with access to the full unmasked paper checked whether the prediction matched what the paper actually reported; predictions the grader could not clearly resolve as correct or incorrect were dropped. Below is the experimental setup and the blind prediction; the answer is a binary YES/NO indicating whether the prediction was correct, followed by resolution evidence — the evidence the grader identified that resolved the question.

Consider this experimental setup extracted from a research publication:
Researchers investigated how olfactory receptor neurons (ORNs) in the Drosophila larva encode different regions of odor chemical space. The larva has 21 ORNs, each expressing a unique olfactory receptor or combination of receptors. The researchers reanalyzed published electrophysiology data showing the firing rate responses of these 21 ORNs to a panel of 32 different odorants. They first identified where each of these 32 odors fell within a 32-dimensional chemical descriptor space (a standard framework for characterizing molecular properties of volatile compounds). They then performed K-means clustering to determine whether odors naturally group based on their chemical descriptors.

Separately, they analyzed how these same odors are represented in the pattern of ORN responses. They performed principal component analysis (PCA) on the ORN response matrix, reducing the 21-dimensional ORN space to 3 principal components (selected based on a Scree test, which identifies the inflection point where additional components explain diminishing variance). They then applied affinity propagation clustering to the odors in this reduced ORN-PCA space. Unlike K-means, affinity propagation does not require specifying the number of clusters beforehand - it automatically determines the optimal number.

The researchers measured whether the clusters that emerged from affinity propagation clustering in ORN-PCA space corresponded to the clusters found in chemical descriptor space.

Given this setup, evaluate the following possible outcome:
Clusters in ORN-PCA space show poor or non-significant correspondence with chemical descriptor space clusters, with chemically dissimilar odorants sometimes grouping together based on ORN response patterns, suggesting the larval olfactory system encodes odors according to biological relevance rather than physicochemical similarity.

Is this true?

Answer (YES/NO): NO